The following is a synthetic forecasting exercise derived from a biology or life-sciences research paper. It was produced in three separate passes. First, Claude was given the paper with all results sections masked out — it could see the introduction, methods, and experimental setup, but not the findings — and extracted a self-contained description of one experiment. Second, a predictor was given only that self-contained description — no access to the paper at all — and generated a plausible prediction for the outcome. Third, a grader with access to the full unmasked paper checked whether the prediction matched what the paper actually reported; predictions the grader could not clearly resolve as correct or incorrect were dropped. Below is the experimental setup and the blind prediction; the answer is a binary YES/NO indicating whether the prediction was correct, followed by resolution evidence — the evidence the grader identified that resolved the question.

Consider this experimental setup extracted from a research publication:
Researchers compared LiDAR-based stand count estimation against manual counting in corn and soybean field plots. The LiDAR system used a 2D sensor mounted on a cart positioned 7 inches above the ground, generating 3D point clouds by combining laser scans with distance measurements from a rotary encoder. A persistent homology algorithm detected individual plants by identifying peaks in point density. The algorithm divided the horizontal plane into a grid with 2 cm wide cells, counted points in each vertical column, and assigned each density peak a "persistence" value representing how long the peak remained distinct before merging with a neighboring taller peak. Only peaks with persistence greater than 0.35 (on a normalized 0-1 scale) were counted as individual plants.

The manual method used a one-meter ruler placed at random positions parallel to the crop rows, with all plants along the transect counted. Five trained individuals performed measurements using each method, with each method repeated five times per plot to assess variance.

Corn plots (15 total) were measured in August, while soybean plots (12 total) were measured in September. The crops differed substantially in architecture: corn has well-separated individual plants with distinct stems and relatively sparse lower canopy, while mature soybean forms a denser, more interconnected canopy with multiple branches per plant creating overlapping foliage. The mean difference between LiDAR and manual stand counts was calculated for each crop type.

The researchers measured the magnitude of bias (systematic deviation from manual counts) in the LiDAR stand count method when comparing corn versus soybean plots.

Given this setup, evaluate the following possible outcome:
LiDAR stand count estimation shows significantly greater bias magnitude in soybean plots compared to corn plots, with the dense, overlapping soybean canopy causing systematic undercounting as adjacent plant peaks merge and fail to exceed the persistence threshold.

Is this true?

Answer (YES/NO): NO